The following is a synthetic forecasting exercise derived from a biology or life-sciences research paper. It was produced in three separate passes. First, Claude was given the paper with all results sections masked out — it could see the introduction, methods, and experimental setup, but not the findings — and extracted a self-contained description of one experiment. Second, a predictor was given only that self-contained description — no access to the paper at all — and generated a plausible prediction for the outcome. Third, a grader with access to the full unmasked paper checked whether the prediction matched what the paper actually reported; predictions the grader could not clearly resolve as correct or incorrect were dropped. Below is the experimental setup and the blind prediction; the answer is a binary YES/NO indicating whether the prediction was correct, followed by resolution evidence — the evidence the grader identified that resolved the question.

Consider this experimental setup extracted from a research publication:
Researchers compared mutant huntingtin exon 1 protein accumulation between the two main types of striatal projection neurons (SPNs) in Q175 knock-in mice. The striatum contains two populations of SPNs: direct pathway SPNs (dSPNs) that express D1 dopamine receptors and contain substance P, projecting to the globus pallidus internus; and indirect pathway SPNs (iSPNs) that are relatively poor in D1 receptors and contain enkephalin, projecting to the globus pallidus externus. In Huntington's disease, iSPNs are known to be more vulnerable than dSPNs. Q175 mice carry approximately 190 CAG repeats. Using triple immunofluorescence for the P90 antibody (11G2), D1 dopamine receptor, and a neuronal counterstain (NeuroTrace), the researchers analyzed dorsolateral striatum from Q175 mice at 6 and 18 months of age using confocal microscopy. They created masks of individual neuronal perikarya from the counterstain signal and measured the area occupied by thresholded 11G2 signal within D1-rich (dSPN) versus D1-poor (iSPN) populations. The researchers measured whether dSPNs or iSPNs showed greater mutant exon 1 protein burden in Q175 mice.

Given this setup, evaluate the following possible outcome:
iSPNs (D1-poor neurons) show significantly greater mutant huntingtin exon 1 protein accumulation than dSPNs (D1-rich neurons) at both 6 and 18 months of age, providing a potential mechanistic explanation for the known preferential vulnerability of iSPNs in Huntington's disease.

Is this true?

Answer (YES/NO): NO